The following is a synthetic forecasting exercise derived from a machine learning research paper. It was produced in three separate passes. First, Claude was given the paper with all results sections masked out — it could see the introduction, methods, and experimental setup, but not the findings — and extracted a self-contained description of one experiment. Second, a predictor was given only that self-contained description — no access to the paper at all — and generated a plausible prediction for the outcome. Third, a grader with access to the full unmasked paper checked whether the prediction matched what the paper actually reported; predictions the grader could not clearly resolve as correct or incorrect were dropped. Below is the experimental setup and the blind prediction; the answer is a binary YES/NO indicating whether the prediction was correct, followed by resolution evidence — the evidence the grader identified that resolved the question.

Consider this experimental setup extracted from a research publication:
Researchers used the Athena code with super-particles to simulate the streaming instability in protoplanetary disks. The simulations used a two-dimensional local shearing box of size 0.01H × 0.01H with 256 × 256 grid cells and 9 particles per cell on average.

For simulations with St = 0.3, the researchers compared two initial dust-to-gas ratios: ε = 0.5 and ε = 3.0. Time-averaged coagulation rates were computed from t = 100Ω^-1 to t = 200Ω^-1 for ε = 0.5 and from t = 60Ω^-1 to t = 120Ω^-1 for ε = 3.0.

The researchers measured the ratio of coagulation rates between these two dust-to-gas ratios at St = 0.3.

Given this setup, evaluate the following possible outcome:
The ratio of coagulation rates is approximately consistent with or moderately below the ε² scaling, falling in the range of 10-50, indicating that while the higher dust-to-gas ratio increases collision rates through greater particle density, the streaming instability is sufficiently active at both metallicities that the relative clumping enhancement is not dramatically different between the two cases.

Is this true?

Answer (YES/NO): NO